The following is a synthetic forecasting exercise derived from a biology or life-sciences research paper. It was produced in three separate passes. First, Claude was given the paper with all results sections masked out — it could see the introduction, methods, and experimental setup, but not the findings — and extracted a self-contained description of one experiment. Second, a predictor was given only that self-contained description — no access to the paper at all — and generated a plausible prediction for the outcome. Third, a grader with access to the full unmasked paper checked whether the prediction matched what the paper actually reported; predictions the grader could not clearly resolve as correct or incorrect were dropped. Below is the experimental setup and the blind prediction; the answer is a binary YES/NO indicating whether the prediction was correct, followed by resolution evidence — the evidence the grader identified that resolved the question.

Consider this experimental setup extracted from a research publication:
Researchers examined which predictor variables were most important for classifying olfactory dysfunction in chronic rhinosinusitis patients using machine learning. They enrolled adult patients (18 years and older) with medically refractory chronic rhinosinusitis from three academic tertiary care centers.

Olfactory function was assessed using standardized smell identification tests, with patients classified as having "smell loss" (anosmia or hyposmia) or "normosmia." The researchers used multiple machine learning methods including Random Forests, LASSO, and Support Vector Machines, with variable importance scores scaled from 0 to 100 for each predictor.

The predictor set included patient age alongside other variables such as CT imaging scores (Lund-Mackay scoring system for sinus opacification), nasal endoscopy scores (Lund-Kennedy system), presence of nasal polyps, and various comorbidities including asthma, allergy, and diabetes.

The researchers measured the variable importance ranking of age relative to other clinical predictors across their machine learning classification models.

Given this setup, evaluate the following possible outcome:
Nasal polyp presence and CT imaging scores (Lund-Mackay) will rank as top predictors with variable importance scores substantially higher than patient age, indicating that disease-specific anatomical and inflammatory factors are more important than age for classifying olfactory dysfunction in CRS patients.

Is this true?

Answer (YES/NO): YES